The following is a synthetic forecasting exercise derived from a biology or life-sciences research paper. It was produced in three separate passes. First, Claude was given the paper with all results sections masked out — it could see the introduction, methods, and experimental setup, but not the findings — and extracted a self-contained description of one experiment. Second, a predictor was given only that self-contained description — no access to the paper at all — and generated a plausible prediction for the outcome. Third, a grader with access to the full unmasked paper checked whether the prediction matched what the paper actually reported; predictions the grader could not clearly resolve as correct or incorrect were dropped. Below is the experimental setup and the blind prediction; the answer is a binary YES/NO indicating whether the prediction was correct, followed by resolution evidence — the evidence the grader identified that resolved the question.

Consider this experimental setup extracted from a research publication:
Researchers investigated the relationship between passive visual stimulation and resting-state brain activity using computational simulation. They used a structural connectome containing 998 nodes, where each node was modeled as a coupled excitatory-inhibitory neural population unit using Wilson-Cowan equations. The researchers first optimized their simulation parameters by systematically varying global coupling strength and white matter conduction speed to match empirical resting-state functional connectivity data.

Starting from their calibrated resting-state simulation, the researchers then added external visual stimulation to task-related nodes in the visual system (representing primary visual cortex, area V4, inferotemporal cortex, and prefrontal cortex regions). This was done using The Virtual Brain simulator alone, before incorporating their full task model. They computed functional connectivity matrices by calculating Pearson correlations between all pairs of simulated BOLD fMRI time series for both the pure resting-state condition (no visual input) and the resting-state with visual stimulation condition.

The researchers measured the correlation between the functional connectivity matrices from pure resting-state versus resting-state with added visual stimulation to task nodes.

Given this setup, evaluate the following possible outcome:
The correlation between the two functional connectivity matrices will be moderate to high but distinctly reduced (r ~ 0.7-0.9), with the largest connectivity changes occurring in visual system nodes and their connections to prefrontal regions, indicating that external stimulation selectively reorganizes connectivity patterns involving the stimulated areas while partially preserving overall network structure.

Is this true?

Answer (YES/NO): YES